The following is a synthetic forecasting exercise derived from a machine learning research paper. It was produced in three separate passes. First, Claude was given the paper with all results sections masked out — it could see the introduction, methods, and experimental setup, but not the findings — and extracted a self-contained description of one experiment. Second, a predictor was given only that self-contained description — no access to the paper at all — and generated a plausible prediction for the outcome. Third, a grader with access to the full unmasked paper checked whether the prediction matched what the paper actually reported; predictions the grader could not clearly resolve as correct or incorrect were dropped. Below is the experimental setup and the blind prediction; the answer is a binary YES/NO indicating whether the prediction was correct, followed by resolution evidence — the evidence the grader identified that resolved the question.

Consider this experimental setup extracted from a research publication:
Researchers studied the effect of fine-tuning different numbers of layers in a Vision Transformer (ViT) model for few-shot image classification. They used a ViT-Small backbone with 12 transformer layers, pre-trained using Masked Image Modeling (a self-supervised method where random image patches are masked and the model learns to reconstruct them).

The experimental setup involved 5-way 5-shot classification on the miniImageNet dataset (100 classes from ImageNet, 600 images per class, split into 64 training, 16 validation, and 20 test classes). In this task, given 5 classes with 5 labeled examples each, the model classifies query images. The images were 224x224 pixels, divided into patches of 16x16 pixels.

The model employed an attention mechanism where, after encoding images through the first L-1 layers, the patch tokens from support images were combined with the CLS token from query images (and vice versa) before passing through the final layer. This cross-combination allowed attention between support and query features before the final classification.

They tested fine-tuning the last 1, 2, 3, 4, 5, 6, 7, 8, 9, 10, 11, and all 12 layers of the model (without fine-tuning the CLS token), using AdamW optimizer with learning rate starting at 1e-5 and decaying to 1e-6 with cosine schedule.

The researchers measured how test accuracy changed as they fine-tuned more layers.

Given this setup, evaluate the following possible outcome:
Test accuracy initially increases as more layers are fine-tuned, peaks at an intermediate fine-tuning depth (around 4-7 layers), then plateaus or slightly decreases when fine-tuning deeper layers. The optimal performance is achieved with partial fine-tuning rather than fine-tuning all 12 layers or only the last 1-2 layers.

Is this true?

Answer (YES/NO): NO